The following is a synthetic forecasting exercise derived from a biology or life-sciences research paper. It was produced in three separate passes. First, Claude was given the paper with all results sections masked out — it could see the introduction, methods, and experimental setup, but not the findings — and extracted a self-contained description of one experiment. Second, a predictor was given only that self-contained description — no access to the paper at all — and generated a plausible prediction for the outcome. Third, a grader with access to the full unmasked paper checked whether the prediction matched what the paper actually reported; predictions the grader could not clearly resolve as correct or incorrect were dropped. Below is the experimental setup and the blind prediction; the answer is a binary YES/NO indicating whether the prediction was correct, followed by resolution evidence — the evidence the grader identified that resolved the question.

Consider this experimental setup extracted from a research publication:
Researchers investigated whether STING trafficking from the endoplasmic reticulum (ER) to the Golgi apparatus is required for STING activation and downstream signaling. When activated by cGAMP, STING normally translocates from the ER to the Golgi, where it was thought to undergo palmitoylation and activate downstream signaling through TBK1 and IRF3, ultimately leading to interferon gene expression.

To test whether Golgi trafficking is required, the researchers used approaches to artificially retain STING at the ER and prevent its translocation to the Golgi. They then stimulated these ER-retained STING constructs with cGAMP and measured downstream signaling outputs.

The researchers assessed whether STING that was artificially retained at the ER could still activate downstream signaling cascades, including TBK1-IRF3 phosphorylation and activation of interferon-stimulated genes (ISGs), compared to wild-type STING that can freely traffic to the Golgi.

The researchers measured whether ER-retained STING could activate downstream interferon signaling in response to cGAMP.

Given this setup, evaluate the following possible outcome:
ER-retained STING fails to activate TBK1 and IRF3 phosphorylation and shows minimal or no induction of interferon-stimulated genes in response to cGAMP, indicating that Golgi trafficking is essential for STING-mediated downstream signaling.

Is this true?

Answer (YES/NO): NO